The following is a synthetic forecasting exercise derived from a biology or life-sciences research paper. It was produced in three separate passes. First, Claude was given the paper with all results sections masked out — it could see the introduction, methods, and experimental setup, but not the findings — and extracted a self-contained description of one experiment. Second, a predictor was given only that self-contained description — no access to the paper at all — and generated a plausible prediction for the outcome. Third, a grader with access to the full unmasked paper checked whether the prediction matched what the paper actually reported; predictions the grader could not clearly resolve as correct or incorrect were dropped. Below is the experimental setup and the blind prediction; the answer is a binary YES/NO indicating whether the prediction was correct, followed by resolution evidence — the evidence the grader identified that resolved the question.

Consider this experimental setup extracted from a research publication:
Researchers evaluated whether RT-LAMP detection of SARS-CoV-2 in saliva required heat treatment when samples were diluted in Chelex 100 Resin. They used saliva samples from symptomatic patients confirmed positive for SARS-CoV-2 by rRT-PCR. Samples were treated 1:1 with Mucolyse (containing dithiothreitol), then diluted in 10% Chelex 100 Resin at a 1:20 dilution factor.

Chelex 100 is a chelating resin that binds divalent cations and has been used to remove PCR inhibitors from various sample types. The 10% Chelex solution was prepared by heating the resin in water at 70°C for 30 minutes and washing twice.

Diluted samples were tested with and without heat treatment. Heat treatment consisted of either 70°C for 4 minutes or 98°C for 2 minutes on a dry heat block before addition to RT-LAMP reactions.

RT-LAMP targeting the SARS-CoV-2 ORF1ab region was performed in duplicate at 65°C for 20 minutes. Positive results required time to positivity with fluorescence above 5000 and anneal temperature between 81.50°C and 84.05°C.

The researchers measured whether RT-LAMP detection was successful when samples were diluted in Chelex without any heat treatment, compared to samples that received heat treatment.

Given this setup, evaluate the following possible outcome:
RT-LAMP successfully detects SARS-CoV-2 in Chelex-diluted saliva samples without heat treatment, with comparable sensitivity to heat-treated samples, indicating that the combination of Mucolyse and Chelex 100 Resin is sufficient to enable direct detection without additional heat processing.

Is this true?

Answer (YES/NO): NO